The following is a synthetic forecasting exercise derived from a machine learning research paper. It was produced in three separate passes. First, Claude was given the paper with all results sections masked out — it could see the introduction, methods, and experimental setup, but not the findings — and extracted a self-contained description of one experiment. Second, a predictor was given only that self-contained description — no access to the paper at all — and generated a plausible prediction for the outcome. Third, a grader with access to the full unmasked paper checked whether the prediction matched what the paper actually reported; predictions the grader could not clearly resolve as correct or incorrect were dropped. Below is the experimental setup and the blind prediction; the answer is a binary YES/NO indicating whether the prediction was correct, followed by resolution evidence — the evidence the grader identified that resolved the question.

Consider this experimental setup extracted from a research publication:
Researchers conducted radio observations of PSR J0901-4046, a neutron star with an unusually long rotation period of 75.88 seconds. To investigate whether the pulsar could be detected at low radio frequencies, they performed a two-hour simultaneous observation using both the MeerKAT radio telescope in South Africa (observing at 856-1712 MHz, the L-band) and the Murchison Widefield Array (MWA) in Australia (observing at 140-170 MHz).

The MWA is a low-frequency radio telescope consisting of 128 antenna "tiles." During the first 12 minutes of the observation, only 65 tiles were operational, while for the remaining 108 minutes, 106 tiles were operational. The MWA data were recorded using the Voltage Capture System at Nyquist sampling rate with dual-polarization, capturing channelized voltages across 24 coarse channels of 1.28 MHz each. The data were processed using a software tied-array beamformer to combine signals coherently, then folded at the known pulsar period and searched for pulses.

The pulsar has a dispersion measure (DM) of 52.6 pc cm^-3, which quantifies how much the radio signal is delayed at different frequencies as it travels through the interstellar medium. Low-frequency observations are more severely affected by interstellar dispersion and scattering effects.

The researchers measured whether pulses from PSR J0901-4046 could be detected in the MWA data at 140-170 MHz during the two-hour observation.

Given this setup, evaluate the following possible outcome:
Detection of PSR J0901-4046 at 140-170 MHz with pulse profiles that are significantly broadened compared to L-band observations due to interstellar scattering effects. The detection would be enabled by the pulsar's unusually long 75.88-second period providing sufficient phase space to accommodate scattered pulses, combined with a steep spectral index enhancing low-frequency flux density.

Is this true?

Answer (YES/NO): NO